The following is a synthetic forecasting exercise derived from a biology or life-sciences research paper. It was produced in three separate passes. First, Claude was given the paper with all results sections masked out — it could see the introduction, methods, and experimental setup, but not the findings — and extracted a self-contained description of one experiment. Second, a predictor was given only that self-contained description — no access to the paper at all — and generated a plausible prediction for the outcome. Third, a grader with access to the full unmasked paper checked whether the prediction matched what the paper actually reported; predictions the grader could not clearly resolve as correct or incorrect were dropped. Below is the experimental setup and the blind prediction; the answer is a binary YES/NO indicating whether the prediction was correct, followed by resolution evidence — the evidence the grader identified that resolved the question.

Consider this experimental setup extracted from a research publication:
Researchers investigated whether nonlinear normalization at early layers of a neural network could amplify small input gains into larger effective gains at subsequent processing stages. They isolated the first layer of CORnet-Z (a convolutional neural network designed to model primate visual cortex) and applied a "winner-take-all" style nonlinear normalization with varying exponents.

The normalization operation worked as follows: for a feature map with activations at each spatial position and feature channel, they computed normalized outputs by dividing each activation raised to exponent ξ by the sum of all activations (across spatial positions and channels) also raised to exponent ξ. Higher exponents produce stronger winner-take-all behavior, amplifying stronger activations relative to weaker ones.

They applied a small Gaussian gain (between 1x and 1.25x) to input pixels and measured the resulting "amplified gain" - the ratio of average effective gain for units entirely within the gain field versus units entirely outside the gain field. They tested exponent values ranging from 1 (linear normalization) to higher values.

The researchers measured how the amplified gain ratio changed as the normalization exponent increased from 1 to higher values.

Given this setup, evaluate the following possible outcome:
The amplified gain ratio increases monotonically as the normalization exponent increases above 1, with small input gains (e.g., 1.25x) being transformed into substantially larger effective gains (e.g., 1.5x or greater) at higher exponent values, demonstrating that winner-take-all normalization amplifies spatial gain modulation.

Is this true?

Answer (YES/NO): YES